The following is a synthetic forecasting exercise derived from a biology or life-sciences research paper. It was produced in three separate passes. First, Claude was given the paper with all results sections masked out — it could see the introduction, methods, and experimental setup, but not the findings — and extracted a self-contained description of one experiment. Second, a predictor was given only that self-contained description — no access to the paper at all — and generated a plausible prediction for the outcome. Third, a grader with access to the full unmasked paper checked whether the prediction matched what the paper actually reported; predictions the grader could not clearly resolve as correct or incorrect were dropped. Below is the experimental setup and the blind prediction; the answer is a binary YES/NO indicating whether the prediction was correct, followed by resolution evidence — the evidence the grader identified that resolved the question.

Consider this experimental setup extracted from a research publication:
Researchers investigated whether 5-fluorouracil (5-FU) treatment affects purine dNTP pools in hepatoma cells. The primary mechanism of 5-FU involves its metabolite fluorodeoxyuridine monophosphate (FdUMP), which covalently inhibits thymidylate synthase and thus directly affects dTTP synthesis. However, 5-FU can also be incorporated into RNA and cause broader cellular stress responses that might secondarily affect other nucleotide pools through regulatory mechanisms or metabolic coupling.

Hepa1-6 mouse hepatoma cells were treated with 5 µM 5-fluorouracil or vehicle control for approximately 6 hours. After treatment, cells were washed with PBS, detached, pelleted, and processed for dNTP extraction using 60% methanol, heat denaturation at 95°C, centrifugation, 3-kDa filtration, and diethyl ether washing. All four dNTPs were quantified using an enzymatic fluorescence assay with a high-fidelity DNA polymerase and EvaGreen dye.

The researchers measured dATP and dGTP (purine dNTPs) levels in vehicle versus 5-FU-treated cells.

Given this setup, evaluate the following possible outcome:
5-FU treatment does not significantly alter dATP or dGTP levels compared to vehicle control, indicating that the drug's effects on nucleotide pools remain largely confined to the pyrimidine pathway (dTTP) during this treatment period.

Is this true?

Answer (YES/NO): NO